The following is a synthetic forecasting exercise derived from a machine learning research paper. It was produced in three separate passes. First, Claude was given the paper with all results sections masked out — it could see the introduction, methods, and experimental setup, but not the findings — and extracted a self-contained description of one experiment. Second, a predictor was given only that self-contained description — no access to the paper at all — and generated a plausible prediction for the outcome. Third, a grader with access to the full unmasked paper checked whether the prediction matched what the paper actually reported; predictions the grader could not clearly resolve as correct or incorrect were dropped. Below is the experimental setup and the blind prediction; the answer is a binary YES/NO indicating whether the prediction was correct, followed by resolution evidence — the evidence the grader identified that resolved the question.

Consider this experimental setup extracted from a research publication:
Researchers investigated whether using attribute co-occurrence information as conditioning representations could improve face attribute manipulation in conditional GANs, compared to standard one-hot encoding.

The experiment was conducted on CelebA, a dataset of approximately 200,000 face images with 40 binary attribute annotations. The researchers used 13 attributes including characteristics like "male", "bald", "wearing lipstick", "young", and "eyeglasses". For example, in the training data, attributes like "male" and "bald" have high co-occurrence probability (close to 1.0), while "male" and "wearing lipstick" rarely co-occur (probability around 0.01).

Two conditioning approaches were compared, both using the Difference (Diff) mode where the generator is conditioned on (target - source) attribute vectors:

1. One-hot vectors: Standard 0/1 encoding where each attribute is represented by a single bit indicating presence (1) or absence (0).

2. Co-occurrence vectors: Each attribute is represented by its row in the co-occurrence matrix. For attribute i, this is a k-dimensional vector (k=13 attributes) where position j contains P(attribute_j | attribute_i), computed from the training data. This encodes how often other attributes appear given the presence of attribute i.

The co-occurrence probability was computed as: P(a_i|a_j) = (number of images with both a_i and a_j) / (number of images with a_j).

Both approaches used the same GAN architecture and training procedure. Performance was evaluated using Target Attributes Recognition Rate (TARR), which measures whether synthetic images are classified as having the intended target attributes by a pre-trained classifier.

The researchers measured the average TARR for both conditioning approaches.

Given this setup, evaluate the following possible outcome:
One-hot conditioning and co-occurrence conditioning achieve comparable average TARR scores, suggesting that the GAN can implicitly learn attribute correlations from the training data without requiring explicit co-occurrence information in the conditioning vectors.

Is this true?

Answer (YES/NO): NO